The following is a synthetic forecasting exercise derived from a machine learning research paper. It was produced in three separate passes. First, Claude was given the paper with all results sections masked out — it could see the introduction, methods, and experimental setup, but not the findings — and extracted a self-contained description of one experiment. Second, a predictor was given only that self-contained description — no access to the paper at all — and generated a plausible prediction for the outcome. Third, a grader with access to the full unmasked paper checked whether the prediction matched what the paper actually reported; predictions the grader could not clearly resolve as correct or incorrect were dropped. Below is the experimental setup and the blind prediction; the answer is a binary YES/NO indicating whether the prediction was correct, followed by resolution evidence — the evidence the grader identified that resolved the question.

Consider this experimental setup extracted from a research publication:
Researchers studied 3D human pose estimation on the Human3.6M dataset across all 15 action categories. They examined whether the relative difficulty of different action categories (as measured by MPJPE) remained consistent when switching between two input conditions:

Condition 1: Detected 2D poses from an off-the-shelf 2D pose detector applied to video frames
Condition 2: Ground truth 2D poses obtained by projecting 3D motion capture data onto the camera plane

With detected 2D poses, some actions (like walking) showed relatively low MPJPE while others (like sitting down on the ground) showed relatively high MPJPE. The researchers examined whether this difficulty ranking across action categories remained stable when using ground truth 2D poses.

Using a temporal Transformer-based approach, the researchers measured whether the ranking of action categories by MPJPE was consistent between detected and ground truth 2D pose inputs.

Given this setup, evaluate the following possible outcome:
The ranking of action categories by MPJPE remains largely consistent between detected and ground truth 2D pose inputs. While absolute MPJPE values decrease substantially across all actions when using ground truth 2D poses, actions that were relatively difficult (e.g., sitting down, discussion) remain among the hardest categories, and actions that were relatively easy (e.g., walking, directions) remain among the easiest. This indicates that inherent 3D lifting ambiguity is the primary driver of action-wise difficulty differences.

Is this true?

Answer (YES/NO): NO